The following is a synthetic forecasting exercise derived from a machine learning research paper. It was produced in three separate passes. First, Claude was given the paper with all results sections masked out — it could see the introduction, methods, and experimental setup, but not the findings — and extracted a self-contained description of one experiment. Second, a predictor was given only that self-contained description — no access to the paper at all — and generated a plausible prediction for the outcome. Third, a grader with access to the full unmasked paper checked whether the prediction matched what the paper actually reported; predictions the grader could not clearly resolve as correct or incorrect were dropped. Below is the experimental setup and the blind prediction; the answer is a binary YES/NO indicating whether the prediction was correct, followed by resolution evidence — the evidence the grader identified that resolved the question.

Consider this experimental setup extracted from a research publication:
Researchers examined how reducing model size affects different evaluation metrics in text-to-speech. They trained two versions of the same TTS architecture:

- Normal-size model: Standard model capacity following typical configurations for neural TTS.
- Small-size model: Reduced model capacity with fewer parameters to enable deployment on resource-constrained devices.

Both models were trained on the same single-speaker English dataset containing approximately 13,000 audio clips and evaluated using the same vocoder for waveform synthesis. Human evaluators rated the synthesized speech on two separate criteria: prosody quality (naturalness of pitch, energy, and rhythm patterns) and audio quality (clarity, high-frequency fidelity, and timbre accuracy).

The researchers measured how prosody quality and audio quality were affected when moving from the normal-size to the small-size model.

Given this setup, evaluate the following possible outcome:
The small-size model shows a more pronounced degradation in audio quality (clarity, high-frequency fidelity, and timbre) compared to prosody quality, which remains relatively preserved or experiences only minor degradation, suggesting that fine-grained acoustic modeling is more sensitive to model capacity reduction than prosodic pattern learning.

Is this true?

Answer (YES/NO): NO